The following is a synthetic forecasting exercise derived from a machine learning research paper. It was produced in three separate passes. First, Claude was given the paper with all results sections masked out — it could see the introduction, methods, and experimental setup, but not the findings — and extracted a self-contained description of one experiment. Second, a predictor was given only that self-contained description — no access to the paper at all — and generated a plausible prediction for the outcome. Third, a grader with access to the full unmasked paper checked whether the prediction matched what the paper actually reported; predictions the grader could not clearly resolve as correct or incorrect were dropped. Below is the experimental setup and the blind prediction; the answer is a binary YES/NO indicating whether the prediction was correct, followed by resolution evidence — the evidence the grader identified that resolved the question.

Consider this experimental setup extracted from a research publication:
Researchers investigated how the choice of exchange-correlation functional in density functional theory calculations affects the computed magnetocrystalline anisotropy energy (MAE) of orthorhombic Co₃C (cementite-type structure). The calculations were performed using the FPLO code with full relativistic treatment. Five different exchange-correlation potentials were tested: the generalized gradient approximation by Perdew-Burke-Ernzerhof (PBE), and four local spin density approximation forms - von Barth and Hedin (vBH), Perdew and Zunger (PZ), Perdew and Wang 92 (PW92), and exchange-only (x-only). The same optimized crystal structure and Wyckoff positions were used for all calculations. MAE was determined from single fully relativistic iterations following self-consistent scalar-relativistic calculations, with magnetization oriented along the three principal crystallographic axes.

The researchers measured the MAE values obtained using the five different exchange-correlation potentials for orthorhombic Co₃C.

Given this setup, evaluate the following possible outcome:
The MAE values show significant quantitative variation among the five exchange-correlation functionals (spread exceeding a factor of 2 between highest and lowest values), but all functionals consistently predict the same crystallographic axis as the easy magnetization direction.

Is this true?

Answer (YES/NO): NO